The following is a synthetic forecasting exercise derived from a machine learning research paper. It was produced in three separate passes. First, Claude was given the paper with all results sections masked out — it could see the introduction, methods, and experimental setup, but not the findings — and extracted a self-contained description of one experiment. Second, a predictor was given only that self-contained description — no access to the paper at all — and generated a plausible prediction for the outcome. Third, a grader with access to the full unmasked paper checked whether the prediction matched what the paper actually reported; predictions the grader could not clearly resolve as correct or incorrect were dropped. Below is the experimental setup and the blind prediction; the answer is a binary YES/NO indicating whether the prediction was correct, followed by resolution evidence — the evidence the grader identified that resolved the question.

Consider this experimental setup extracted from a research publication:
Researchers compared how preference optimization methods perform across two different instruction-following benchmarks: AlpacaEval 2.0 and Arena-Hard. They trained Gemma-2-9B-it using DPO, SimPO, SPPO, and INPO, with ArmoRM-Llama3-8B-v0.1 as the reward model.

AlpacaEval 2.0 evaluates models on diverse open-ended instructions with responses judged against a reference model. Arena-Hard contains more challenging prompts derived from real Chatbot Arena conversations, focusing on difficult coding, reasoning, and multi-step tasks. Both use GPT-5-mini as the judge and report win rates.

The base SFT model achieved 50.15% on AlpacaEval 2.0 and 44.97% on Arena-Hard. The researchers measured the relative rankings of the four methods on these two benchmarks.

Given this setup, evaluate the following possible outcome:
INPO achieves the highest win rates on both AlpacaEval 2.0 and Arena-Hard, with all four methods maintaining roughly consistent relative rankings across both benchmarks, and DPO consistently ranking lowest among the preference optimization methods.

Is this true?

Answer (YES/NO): NO